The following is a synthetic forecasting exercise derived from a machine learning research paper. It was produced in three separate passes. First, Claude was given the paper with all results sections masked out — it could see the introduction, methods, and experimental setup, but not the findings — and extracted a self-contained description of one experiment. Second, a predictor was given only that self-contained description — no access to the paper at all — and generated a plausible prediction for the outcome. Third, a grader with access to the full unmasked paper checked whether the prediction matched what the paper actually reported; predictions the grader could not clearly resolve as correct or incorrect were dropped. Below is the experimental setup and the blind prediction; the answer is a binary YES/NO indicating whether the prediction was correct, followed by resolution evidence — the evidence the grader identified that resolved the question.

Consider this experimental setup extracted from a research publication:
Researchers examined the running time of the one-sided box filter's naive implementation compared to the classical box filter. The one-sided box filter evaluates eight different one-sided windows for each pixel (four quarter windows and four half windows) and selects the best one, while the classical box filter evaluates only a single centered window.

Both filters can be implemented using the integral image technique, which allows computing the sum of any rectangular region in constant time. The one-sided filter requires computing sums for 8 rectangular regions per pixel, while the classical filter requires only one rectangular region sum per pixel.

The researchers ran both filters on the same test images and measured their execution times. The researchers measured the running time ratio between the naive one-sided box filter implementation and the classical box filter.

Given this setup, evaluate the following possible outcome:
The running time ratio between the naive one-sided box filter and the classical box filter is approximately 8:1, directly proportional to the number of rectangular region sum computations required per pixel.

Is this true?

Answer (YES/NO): YES